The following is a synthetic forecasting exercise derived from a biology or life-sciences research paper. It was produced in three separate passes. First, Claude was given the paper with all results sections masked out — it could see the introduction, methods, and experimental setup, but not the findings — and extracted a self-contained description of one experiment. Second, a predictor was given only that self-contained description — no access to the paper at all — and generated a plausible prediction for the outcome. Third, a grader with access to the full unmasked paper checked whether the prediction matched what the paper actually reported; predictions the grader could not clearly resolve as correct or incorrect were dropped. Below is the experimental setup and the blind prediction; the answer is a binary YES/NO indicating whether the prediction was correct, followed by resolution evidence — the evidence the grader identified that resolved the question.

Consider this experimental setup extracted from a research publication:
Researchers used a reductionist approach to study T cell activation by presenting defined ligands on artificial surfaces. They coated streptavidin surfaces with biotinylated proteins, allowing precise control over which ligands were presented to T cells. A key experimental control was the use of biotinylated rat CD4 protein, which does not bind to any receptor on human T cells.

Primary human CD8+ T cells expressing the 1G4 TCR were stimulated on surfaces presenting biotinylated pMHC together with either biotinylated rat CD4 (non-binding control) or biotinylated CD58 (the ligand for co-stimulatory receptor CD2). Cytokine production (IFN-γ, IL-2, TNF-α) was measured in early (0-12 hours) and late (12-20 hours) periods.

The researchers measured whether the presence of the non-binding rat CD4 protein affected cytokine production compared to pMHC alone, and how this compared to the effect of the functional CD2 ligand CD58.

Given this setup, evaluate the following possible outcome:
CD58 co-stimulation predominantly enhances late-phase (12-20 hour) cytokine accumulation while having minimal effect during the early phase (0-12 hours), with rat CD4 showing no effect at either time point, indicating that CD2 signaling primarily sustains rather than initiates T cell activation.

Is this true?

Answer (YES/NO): NO